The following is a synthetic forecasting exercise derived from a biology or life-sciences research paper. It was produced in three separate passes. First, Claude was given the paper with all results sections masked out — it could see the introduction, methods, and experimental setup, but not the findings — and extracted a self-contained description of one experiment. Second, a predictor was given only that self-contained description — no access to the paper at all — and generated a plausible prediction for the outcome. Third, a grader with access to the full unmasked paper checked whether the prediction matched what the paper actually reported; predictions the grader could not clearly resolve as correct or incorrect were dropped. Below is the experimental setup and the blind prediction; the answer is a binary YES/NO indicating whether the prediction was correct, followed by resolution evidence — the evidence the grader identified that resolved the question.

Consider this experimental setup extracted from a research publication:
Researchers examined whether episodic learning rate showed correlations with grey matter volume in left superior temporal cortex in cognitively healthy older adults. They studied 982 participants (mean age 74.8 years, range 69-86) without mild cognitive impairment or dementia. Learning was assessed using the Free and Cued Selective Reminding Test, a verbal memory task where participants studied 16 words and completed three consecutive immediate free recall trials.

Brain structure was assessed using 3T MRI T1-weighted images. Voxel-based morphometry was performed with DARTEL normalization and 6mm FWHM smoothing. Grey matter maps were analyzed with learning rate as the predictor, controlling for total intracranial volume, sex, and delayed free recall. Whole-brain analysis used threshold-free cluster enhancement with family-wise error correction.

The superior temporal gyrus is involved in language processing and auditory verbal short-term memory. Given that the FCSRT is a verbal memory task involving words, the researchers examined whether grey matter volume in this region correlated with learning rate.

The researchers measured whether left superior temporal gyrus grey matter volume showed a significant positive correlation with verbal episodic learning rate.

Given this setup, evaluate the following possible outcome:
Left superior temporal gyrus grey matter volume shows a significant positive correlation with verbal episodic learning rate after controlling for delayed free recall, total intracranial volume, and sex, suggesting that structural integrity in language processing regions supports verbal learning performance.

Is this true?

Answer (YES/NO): YES